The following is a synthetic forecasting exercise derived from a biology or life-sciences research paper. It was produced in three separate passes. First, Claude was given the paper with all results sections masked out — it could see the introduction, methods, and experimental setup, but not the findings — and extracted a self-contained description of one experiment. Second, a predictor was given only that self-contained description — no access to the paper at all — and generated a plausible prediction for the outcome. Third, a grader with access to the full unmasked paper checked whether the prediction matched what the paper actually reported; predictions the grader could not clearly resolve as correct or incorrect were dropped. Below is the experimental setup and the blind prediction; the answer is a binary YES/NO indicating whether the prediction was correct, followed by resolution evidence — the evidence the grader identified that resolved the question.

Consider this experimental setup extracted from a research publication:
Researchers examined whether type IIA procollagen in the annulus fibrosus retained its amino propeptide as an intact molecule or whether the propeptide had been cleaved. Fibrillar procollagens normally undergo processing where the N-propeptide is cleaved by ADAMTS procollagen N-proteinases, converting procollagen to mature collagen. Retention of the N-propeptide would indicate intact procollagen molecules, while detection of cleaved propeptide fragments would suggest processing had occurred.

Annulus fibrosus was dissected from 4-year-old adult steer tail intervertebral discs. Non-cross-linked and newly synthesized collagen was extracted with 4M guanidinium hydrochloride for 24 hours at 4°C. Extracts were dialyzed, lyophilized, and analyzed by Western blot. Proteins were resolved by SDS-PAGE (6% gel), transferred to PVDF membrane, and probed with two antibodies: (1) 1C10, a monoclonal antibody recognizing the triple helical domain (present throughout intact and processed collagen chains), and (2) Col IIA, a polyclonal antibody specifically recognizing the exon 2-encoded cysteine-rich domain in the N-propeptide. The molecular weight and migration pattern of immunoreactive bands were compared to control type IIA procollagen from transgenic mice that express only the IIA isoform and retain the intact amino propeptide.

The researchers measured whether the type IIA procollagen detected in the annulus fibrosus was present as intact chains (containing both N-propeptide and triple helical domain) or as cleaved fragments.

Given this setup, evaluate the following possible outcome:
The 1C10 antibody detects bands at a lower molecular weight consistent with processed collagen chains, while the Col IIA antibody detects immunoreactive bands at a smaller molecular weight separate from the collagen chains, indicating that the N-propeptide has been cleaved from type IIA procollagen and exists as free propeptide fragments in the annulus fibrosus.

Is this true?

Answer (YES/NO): NO